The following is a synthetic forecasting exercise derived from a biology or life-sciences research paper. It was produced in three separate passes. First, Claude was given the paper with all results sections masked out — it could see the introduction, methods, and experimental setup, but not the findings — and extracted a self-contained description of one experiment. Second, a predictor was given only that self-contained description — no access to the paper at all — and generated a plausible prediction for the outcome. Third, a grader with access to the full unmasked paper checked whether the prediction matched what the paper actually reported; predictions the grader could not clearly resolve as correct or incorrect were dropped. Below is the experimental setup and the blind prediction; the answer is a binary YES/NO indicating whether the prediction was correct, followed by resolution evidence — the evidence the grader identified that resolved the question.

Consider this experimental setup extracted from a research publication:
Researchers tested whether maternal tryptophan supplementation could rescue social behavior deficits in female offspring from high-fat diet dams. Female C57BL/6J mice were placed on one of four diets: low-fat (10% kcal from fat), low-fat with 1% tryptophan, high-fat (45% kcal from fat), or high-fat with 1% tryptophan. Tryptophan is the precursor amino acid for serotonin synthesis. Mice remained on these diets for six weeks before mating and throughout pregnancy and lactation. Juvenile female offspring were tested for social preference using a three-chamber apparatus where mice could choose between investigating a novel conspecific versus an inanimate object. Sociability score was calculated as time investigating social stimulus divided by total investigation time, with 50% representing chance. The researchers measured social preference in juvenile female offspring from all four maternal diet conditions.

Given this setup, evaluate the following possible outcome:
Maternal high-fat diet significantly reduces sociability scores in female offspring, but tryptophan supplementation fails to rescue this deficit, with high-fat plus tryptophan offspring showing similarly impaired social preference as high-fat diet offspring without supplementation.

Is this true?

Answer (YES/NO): YES